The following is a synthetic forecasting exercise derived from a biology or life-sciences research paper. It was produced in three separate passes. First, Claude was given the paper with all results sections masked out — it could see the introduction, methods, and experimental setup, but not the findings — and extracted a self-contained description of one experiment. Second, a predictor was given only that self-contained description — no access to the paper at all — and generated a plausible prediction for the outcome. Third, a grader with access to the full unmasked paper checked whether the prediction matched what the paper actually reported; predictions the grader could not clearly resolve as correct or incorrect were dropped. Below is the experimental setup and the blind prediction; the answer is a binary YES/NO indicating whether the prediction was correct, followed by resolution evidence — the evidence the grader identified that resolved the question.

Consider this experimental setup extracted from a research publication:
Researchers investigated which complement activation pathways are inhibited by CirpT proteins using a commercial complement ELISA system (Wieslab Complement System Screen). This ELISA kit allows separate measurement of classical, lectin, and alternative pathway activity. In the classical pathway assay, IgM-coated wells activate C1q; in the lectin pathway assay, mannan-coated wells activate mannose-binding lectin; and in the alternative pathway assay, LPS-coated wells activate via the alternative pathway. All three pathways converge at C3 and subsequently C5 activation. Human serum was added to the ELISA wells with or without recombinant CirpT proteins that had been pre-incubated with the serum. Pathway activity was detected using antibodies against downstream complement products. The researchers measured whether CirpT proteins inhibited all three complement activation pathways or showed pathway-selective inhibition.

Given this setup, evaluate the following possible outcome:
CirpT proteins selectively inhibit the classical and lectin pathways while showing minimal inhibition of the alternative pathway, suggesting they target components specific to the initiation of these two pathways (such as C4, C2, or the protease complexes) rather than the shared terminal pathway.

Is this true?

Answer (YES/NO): NO